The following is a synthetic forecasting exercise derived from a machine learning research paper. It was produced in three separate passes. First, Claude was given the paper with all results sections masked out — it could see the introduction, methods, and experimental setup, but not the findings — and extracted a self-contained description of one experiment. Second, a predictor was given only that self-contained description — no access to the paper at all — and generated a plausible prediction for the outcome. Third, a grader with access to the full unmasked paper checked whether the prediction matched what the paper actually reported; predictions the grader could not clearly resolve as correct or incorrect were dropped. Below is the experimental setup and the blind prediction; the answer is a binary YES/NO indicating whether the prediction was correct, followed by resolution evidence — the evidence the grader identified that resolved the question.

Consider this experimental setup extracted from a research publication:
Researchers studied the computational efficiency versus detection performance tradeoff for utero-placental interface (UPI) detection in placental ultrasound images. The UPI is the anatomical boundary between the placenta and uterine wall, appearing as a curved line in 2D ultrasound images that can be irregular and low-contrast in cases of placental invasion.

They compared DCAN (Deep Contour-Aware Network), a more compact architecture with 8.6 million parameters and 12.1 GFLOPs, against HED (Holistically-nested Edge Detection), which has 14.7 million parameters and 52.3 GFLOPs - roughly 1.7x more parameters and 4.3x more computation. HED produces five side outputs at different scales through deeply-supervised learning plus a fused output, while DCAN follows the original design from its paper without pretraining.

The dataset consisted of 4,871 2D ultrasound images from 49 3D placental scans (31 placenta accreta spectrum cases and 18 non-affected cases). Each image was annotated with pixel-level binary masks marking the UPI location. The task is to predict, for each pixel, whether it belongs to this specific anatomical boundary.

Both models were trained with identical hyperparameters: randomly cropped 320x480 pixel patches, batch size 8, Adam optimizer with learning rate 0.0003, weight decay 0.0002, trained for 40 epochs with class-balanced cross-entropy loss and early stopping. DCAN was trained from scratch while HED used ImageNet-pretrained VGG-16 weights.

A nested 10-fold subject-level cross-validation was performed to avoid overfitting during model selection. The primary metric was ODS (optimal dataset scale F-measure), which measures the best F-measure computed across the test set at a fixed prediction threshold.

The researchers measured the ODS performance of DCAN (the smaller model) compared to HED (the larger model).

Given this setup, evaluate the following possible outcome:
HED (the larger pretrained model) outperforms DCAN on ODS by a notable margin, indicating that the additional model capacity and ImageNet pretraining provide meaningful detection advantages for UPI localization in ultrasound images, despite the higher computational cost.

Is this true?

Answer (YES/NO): YES